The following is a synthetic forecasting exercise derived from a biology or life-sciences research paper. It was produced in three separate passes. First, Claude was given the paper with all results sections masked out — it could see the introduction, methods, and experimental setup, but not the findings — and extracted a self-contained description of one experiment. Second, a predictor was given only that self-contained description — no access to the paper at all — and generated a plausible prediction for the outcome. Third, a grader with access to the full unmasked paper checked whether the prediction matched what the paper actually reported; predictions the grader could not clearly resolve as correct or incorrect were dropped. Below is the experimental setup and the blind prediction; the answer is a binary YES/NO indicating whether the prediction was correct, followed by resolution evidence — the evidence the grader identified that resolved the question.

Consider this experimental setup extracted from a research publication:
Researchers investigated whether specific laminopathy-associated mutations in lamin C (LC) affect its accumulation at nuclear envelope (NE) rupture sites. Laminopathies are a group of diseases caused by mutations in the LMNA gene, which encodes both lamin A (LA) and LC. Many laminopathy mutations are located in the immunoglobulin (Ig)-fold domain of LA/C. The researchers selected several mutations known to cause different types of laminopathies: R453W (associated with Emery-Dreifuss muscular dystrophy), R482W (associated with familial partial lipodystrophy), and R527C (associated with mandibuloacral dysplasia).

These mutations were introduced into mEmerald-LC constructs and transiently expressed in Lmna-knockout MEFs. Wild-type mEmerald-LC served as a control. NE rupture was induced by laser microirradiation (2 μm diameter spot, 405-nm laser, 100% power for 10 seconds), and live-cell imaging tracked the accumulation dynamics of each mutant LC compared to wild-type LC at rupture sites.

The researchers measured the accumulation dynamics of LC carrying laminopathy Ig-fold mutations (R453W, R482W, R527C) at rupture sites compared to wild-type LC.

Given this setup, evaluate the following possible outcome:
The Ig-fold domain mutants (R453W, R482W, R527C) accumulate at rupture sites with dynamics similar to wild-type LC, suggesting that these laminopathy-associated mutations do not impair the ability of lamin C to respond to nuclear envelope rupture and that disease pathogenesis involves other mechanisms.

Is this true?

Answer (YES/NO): NO